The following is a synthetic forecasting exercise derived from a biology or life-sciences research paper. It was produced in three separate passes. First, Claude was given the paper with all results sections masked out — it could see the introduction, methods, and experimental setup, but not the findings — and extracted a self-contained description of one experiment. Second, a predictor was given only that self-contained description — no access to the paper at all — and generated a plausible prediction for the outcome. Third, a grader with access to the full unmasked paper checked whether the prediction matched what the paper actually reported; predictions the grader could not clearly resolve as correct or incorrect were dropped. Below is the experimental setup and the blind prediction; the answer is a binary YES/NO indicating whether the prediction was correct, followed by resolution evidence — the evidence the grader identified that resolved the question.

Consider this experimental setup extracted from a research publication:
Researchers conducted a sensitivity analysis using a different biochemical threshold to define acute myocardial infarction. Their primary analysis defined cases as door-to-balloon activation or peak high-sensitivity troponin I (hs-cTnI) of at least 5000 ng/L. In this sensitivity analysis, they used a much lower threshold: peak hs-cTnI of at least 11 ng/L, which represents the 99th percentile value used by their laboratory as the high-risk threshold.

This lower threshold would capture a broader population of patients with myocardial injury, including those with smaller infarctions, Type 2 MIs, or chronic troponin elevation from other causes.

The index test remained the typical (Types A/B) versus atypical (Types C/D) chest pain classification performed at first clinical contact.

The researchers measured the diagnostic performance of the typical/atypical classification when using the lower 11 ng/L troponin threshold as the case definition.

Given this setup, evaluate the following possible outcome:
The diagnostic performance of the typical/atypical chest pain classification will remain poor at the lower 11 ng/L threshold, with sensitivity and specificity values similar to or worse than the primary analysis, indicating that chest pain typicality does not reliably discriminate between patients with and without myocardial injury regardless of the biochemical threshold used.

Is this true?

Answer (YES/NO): YES